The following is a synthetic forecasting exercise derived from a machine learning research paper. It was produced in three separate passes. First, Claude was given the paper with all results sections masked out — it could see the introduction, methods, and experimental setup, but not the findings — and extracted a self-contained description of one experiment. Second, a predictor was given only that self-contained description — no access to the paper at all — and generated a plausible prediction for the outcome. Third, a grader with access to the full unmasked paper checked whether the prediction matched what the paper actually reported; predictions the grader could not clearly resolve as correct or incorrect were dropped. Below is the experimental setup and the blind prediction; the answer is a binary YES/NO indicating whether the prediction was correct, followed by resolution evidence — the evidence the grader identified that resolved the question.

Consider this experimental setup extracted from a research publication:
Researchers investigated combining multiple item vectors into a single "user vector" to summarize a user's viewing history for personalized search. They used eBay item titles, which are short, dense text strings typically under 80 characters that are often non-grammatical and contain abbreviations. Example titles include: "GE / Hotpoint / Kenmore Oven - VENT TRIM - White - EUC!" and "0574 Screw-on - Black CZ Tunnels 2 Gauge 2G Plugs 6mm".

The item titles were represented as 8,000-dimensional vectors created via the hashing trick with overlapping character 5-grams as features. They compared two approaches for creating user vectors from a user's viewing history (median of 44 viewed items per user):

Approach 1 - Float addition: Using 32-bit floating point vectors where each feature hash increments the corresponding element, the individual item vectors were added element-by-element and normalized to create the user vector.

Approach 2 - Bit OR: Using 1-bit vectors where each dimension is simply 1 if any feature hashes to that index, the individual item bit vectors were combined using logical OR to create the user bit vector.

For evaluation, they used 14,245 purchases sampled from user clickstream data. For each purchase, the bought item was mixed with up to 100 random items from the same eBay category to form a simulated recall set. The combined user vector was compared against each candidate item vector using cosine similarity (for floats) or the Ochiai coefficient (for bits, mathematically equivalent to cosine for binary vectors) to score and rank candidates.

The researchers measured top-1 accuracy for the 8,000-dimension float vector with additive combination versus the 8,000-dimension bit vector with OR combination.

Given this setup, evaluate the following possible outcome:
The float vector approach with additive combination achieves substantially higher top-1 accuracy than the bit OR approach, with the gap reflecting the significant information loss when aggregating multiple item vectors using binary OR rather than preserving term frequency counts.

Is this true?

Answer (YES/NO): NO